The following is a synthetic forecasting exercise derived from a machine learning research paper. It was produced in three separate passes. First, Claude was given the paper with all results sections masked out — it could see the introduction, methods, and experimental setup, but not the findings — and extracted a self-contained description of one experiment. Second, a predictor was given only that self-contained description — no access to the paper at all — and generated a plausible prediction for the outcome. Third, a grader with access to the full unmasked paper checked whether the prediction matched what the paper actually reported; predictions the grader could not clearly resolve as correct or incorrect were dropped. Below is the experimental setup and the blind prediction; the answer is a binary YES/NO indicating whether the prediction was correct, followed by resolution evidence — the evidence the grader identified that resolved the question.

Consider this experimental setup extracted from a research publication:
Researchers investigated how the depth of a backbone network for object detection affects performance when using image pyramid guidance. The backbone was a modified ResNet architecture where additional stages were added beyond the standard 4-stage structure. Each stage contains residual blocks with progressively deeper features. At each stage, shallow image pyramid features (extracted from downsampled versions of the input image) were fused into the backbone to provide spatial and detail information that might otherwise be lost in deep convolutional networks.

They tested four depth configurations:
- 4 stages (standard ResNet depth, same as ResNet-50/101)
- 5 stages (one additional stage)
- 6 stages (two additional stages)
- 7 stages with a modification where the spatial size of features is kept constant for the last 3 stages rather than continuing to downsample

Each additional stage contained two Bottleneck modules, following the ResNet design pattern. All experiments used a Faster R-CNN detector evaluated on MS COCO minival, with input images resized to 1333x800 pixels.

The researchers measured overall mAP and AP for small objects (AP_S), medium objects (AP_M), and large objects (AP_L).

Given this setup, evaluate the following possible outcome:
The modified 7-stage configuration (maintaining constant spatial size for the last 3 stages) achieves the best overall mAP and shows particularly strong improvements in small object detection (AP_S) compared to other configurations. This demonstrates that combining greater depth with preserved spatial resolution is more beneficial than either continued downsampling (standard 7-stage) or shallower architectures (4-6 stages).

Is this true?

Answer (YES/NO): NO